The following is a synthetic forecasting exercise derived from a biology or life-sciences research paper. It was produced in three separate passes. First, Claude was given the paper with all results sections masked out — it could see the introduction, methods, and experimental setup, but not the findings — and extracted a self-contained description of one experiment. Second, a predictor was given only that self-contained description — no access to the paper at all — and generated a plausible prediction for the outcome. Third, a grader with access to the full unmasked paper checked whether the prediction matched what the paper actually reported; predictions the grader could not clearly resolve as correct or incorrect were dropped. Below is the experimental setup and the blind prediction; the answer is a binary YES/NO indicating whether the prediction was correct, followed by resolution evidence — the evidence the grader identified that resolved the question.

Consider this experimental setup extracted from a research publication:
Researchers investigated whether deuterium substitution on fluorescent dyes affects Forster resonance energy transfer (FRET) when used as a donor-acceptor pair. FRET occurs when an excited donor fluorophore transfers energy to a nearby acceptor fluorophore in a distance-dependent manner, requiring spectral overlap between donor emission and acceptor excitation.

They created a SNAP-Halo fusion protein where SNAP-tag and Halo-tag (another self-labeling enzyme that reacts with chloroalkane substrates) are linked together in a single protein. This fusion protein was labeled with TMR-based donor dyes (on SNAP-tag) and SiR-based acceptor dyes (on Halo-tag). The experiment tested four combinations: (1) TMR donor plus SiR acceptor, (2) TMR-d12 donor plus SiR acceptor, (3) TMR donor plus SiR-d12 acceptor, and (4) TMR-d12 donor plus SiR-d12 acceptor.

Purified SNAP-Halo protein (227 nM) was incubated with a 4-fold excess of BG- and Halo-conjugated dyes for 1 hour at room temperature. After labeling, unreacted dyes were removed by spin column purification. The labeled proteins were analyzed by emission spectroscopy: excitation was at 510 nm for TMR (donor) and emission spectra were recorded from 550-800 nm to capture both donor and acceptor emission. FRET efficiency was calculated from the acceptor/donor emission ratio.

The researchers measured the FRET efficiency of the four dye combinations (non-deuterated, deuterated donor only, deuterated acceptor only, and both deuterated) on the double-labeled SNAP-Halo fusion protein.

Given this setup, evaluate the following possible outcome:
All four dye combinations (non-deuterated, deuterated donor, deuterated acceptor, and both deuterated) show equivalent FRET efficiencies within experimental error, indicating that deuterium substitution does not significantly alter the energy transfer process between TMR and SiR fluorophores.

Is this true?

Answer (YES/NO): NO